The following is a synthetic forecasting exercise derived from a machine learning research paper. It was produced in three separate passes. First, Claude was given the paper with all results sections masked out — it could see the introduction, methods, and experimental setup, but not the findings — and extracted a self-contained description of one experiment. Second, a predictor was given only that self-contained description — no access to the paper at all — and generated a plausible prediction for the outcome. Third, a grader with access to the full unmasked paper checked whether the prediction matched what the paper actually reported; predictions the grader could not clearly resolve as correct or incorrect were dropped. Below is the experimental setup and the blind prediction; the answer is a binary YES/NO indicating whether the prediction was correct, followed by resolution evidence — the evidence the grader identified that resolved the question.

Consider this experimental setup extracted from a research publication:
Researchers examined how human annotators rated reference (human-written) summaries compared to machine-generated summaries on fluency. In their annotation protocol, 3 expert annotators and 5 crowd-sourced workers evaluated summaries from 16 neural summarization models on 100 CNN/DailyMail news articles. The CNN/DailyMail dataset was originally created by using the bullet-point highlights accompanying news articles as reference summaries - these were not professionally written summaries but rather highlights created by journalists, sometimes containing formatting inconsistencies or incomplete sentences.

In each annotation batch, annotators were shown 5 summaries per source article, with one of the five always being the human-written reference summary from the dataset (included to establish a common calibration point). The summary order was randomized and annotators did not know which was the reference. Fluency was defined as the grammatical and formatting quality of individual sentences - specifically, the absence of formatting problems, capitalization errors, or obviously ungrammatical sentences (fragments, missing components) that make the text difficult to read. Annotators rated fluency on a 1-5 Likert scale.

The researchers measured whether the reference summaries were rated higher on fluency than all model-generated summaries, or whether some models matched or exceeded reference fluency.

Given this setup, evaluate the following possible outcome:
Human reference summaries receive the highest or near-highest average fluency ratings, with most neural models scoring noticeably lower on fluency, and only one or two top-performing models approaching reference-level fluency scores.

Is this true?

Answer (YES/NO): NO